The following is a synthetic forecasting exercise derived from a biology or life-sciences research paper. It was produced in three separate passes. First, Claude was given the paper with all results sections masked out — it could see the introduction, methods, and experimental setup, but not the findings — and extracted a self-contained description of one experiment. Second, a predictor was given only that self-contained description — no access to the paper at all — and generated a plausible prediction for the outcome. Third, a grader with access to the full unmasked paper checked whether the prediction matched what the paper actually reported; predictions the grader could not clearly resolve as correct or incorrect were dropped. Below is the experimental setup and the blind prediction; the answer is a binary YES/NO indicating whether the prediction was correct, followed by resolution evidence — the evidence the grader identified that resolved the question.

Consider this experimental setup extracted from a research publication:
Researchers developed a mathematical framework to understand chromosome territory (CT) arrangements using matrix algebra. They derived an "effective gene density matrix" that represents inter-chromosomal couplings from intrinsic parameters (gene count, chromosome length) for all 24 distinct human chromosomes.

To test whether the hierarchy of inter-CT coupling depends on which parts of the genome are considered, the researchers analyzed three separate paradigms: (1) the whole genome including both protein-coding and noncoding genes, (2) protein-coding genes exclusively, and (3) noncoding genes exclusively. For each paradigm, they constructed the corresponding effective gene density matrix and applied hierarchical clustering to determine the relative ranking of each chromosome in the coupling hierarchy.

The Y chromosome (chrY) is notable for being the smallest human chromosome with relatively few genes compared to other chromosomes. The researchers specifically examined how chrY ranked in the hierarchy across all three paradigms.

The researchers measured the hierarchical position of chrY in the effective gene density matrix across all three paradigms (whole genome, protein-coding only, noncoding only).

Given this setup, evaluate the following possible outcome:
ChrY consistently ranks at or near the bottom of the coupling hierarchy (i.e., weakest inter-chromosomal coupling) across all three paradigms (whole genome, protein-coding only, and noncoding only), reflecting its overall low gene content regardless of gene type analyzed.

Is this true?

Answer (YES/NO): YES